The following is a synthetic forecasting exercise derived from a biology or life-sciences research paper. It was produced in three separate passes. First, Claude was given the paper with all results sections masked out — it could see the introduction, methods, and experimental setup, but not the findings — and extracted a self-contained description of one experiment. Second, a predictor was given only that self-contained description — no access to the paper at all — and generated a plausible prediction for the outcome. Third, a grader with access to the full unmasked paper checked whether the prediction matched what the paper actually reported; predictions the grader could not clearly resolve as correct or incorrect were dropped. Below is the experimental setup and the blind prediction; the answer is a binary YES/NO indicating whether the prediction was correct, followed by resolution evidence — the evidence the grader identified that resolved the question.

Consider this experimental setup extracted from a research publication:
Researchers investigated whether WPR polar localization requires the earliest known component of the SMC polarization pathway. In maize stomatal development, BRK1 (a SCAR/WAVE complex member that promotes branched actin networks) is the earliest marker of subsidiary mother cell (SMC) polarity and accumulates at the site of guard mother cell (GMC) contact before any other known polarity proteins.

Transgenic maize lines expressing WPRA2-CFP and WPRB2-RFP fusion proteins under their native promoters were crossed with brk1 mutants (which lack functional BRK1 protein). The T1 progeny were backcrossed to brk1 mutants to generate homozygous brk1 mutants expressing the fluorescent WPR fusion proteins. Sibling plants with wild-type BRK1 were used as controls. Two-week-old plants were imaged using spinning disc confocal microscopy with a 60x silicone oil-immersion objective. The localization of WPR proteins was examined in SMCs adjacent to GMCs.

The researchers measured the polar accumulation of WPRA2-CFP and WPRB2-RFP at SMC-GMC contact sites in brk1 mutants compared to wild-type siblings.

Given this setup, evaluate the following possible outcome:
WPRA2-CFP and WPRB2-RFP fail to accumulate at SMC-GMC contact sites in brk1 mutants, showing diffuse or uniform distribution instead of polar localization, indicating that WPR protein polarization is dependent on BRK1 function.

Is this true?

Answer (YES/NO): YES